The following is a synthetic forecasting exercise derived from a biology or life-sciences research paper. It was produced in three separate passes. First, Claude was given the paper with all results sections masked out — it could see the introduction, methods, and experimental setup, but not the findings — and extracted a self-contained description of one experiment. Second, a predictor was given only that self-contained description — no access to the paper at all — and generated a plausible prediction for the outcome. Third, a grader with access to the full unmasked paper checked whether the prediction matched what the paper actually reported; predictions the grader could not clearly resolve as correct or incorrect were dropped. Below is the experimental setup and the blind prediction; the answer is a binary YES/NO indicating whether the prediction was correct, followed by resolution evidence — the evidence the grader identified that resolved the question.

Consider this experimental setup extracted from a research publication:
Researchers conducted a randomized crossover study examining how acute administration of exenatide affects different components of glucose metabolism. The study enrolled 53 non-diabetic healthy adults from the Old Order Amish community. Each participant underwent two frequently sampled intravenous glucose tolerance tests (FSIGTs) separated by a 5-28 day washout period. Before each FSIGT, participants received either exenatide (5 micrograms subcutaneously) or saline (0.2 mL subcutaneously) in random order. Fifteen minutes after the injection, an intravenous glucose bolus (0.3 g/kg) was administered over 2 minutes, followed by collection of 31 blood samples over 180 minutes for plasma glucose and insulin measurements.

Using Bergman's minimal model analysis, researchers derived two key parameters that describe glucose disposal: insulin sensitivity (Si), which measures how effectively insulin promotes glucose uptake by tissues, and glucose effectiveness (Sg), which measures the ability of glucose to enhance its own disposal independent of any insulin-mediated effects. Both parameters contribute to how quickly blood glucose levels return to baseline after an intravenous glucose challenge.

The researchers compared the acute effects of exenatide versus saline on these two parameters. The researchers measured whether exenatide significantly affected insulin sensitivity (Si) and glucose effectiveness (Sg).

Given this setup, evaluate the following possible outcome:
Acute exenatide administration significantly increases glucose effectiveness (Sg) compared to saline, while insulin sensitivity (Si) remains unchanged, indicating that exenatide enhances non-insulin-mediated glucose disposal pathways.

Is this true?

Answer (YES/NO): YES